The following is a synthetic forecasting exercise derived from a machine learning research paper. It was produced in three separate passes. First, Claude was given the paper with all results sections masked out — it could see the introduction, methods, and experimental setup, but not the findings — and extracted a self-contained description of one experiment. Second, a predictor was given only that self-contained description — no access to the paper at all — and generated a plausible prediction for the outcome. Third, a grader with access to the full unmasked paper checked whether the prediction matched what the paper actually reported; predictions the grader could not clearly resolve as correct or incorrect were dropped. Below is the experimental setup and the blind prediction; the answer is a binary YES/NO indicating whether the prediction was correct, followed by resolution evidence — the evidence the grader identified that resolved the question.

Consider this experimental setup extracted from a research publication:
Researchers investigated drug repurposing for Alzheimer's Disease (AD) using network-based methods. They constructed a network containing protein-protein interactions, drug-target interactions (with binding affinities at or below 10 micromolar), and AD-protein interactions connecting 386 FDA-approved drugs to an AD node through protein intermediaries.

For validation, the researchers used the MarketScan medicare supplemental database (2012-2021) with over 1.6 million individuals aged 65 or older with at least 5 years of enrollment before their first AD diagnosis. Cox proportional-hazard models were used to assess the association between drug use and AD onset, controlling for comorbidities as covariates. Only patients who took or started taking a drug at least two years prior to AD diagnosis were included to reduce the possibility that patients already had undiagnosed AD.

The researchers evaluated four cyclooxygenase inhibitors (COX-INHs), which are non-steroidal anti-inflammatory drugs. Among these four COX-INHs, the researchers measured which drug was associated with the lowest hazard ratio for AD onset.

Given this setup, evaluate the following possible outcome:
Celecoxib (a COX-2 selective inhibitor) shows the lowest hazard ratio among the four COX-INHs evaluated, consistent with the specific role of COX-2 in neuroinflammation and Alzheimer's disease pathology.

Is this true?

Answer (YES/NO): NO